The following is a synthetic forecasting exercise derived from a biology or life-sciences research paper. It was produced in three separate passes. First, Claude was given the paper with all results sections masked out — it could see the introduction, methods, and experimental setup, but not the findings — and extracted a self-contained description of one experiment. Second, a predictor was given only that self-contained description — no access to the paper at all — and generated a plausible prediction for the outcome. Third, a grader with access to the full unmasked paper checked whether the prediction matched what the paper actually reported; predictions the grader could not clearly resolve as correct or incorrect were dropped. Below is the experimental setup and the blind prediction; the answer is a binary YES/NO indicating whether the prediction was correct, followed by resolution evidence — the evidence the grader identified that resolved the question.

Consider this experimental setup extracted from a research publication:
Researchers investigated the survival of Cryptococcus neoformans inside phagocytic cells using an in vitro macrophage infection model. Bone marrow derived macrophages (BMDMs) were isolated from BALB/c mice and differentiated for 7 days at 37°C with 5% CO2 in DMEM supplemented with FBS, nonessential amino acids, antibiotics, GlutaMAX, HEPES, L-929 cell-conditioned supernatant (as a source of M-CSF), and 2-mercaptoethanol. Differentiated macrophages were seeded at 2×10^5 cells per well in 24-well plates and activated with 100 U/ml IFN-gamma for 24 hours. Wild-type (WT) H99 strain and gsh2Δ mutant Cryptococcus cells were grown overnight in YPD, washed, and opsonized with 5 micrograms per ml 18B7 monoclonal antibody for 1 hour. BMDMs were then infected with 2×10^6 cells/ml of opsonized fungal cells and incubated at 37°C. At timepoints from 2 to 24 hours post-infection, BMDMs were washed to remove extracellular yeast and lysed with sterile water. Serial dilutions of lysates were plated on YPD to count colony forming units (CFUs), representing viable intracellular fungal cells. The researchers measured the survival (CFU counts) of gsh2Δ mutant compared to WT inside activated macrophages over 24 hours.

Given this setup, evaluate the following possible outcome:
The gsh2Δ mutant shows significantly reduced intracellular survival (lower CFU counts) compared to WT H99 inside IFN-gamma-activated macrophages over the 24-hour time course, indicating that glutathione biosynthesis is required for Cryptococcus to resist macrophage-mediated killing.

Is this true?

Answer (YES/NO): NO